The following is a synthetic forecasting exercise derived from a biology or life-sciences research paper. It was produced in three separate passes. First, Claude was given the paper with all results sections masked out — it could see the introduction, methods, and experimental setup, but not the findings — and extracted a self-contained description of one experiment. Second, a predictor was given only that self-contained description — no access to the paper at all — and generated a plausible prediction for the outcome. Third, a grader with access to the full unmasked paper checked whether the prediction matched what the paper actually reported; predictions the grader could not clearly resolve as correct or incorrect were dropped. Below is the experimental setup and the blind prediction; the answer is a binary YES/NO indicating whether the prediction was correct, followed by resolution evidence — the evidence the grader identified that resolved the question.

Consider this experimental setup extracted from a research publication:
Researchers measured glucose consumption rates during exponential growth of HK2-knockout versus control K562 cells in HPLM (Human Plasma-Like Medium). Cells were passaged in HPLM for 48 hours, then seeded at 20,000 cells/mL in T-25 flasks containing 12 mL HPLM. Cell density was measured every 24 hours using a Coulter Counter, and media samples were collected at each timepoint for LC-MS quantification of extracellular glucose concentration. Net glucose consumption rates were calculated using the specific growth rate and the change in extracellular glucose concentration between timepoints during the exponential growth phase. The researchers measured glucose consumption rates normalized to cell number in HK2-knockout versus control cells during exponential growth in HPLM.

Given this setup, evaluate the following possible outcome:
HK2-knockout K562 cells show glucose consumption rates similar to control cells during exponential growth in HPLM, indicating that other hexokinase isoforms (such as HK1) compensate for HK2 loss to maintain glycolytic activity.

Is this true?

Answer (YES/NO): NO